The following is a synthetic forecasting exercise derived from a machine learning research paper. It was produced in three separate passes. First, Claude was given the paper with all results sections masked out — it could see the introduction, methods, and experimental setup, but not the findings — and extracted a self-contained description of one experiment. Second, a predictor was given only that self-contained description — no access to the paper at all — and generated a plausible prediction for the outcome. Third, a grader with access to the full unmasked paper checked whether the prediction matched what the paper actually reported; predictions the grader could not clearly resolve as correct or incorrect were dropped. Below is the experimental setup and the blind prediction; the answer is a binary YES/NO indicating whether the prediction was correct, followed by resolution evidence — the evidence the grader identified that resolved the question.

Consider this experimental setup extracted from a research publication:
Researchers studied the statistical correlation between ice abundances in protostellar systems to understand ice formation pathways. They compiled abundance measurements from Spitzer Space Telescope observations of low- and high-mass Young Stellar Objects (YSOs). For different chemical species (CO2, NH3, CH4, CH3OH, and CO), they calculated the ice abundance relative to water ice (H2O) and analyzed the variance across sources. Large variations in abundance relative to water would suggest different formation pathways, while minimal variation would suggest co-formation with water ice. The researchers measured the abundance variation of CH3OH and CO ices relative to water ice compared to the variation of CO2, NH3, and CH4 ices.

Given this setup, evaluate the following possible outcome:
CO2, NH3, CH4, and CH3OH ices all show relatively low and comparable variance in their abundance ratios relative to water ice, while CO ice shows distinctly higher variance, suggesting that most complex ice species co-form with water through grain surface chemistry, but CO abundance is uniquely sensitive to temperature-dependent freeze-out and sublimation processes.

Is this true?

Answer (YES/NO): NO